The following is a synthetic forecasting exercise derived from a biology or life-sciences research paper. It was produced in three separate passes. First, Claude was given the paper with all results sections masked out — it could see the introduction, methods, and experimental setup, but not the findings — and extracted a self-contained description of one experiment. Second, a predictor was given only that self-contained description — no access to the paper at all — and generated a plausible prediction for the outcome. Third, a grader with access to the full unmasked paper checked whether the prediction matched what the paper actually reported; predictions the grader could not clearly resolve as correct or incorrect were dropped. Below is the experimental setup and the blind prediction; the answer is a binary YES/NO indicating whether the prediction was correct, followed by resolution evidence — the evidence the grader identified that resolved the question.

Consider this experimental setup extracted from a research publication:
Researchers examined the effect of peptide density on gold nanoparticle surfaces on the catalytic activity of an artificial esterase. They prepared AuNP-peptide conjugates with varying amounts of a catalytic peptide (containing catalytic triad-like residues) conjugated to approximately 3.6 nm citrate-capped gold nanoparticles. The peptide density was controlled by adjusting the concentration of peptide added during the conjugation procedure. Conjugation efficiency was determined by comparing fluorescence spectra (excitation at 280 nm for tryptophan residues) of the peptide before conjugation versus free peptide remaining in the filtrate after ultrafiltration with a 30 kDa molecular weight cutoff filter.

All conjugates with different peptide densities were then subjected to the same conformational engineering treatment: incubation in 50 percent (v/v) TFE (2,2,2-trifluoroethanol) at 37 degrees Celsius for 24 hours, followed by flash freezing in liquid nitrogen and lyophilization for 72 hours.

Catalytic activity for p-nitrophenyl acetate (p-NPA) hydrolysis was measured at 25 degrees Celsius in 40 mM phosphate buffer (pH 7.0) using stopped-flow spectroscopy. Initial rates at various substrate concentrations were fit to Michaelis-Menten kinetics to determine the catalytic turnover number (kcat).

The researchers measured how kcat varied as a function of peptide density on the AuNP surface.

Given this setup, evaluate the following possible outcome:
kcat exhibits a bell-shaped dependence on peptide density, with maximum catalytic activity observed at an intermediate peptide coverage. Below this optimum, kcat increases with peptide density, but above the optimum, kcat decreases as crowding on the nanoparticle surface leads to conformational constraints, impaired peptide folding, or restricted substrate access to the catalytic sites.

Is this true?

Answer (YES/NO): YES